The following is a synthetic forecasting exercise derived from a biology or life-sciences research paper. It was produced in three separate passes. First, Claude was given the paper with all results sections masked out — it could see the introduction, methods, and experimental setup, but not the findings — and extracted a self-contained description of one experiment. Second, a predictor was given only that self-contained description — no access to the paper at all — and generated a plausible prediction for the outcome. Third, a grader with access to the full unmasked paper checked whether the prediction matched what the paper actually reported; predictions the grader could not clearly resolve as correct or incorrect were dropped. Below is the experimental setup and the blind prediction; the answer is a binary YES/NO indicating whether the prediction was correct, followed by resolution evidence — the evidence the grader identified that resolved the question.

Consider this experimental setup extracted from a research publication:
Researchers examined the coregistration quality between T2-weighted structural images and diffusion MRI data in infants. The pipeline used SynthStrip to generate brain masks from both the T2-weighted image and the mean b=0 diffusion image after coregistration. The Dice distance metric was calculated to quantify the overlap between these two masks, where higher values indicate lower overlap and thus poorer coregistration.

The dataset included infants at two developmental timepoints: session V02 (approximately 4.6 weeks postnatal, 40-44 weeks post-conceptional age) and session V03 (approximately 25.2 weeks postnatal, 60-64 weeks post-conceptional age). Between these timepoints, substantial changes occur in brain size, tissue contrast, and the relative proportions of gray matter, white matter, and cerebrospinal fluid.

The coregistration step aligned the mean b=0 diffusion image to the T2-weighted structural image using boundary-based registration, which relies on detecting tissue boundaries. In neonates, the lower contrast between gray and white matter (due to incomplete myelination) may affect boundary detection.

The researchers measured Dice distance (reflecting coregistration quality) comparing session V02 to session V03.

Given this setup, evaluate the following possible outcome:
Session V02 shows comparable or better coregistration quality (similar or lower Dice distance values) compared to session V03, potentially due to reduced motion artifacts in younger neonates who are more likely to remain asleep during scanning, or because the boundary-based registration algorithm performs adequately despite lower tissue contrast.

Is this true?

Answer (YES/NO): NO